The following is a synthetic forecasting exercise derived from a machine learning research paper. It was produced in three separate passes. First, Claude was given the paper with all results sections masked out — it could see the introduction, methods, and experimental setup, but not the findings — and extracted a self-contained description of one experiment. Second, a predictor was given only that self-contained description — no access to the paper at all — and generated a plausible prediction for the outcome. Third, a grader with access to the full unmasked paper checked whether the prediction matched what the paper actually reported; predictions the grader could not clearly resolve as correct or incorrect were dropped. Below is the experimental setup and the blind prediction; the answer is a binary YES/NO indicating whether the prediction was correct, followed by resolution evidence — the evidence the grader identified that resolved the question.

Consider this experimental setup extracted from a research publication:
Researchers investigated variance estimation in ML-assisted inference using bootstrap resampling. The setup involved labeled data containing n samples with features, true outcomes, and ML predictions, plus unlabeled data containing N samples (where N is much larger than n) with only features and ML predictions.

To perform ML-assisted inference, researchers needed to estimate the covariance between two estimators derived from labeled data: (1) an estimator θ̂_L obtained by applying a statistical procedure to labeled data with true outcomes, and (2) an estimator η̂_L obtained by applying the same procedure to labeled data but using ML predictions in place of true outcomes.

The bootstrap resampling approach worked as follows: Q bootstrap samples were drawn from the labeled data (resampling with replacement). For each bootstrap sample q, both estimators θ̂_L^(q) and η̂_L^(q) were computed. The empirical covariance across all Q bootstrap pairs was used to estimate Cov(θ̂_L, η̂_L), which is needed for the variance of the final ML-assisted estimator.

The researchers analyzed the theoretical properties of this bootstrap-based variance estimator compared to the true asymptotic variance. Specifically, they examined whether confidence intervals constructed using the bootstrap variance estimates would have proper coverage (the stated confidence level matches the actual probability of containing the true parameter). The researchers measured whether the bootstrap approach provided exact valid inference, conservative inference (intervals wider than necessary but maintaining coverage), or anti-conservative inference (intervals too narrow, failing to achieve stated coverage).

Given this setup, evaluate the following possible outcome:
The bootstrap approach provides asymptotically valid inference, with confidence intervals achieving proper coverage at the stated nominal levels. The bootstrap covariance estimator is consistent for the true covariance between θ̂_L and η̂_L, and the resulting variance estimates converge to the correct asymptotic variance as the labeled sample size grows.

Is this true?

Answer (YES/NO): NO